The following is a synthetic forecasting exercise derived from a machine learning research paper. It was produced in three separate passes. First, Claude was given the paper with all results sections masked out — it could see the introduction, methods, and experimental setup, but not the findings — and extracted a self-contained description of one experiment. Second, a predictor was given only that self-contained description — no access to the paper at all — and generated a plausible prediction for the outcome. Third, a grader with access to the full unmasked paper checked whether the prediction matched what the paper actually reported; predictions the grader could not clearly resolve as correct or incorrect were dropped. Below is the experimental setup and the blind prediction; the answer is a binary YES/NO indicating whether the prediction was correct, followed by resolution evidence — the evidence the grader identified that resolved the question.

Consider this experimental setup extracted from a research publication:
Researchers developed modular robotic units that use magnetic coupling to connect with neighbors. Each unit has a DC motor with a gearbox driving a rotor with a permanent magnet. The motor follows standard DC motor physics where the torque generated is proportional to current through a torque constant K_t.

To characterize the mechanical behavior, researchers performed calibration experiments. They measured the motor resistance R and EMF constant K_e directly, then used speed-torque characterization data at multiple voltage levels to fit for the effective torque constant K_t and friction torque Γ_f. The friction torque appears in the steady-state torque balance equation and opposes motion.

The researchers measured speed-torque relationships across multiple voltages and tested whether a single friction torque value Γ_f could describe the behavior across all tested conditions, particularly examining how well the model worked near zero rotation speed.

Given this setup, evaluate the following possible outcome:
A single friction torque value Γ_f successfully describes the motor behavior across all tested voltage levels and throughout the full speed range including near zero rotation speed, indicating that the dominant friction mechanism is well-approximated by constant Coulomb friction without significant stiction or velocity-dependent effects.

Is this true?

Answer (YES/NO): NO